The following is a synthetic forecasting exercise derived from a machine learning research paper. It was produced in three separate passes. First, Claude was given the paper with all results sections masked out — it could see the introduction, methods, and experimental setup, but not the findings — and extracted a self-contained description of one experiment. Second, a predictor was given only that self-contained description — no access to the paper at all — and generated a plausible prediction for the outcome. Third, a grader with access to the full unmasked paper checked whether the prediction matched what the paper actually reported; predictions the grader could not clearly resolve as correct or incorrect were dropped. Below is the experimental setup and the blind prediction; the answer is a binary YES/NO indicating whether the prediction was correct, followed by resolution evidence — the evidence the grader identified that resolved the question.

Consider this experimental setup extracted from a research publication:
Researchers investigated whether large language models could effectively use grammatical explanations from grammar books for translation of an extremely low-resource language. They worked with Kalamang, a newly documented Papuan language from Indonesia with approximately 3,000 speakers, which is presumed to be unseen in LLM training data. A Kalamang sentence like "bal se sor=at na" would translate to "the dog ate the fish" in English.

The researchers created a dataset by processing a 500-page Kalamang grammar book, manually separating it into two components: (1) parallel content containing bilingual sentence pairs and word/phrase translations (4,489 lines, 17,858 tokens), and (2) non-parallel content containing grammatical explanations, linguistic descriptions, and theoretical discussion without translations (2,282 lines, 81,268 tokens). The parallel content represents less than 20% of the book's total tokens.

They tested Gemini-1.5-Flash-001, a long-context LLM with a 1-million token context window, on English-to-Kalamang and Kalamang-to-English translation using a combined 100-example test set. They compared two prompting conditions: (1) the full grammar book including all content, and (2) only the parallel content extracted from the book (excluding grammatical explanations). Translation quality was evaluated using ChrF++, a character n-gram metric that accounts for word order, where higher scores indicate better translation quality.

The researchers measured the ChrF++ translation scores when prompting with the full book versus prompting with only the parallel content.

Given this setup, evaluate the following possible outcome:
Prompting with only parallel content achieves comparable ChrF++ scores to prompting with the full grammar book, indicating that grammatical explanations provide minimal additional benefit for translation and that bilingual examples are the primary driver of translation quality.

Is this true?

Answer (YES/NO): YES